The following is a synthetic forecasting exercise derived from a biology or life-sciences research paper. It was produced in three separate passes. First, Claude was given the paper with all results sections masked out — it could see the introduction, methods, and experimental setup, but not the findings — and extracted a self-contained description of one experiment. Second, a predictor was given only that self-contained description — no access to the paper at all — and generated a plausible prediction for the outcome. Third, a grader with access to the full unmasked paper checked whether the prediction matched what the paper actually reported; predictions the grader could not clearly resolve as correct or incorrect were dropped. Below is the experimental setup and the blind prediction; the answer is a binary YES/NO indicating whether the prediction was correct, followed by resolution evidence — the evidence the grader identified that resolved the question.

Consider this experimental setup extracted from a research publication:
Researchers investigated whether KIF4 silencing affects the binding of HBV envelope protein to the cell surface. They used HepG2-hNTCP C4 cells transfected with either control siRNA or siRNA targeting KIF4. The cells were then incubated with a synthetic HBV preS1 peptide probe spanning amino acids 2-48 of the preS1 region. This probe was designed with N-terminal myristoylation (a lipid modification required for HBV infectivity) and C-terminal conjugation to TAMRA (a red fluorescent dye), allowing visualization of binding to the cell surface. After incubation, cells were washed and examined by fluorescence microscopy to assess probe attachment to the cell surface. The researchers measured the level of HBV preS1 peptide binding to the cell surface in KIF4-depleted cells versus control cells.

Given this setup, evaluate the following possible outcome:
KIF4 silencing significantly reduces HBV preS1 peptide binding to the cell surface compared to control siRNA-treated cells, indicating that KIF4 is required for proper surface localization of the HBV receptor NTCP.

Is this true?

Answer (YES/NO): YES